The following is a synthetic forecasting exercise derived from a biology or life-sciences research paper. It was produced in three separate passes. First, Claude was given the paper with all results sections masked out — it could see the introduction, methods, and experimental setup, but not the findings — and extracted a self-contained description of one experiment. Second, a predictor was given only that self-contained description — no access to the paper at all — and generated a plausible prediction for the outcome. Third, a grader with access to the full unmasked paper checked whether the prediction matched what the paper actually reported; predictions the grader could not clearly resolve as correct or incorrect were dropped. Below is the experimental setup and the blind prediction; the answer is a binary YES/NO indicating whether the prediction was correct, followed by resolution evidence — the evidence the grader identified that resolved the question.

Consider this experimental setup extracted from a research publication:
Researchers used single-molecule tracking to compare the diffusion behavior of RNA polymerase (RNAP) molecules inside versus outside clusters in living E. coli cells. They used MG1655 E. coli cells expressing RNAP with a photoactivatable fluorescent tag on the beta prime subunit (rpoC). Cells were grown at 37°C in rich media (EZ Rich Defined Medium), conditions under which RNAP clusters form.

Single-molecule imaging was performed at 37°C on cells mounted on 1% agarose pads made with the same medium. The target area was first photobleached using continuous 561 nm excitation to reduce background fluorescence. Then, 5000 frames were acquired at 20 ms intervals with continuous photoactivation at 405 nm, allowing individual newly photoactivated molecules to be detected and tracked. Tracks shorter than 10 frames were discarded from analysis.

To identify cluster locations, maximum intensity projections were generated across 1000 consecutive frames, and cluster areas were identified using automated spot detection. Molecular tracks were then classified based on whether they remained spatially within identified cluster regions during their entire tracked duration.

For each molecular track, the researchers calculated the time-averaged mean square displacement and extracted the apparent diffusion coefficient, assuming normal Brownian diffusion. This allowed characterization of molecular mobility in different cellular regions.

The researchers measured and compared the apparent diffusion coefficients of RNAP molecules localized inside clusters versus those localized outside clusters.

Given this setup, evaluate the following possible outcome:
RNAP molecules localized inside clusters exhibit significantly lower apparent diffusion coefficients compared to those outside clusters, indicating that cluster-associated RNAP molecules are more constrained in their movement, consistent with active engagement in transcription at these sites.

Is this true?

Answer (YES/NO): NO